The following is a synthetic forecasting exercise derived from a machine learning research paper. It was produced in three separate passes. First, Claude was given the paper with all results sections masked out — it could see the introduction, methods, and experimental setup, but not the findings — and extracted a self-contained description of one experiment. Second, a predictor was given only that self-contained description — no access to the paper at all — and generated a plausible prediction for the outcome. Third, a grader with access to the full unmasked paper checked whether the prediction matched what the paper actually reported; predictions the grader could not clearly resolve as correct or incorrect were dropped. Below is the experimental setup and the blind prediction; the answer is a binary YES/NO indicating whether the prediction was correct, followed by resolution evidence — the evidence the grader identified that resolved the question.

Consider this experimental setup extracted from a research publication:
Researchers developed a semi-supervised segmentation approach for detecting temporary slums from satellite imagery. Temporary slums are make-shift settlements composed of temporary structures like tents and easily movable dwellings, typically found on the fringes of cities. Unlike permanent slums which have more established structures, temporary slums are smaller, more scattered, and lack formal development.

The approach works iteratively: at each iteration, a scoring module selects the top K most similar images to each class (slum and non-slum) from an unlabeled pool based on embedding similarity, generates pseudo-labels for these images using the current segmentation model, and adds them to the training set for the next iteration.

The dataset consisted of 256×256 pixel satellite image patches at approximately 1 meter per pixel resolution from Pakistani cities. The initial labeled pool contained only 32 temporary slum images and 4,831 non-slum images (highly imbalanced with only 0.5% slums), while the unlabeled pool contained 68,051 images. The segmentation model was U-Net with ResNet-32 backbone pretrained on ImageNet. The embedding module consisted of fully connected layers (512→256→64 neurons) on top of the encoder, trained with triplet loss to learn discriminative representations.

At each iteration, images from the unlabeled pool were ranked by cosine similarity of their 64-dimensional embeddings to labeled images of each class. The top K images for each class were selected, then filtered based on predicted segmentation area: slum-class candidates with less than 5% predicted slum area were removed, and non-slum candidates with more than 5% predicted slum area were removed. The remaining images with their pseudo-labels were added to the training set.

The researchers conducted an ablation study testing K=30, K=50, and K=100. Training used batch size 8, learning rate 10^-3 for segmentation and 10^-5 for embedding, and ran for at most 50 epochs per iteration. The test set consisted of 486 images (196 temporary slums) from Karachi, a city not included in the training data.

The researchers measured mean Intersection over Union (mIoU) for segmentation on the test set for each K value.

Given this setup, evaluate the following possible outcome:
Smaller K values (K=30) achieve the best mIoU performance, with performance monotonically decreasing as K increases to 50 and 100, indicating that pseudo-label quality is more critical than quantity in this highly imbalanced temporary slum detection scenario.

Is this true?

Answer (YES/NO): YES